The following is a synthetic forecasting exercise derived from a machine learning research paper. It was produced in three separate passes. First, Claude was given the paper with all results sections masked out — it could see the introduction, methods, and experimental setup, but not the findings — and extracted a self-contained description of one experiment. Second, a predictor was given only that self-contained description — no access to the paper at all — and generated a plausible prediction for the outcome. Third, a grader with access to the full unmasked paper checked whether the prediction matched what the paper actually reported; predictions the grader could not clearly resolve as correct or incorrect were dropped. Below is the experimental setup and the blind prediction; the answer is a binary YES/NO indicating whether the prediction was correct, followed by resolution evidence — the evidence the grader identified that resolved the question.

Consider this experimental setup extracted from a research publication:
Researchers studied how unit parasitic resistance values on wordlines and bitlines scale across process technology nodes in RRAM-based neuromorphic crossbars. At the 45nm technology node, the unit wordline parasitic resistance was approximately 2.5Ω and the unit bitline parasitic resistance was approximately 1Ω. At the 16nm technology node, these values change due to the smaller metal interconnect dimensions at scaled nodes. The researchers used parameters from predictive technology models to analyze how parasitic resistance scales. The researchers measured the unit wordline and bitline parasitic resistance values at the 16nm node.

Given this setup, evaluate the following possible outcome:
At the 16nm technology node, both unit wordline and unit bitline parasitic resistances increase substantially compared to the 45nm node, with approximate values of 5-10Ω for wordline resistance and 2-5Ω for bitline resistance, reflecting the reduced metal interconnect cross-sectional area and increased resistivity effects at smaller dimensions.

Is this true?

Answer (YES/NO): YES